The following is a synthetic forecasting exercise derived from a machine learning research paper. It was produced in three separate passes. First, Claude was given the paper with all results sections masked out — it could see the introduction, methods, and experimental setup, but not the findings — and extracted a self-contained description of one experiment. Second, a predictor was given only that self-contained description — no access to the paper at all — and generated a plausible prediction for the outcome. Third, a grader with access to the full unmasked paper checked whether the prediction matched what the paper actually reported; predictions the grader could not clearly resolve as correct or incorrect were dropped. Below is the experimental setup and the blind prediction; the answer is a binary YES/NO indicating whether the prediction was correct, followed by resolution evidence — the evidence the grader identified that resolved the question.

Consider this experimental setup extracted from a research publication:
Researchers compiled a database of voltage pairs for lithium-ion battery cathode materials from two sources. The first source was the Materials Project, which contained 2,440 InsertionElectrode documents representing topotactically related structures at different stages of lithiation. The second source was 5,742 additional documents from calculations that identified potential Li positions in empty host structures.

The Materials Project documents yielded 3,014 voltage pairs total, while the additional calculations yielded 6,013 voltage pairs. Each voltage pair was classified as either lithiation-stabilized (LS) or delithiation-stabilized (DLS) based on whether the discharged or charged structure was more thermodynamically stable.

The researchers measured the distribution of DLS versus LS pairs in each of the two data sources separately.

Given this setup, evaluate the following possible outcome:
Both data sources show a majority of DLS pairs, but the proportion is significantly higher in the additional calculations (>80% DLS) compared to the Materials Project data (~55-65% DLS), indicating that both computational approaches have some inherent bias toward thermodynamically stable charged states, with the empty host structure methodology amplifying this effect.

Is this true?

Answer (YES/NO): NO